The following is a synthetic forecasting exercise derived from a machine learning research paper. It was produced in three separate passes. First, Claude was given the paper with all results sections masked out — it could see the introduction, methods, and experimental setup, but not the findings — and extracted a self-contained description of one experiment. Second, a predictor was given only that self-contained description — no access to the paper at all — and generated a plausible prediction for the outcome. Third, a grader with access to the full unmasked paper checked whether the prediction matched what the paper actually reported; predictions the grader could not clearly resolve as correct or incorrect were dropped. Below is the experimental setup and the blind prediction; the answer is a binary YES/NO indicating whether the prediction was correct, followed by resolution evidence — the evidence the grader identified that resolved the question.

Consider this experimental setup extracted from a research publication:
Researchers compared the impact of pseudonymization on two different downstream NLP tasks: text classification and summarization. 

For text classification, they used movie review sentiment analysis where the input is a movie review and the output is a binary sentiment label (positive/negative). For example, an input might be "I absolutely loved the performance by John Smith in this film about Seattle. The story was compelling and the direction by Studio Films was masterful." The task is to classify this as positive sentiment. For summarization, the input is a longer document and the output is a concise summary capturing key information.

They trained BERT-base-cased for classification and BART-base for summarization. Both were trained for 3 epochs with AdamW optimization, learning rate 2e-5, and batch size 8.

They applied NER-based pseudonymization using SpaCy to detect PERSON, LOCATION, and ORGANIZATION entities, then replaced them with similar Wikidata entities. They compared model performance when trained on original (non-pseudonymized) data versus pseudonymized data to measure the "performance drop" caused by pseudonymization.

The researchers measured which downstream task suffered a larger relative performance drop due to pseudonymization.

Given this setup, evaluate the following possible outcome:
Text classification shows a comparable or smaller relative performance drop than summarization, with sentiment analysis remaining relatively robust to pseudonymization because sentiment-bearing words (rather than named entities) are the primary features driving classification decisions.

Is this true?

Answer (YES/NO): YES